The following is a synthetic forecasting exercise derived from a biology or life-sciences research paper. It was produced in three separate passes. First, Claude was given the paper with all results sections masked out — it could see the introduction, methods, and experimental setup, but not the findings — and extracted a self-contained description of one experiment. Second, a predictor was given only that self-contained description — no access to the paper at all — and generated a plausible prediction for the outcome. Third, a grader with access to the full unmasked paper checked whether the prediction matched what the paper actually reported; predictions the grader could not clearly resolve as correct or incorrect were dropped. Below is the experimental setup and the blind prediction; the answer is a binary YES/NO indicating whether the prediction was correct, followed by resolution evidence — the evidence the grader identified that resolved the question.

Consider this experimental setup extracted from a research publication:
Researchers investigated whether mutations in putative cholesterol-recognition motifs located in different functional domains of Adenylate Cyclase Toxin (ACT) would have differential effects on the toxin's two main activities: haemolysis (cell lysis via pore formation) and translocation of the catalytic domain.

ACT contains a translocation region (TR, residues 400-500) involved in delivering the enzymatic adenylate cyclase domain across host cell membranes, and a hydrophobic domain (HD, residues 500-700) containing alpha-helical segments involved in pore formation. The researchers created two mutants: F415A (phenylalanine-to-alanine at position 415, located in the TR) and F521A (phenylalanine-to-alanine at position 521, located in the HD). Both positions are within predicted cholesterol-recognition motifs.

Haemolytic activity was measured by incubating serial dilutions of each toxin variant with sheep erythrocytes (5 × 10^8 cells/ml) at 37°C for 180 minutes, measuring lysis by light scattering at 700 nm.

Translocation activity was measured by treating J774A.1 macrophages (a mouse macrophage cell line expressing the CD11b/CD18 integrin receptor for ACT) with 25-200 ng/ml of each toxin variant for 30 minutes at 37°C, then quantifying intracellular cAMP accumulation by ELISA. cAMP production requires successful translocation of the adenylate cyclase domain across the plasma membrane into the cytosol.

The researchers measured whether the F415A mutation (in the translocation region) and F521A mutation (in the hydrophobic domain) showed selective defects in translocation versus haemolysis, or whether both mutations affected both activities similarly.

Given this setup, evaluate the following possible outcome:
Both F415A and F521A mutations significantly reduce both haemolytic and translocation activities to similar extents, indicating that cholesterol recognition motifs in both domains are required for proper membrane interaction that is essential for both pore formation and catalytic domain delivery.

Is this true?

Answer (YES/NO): NO